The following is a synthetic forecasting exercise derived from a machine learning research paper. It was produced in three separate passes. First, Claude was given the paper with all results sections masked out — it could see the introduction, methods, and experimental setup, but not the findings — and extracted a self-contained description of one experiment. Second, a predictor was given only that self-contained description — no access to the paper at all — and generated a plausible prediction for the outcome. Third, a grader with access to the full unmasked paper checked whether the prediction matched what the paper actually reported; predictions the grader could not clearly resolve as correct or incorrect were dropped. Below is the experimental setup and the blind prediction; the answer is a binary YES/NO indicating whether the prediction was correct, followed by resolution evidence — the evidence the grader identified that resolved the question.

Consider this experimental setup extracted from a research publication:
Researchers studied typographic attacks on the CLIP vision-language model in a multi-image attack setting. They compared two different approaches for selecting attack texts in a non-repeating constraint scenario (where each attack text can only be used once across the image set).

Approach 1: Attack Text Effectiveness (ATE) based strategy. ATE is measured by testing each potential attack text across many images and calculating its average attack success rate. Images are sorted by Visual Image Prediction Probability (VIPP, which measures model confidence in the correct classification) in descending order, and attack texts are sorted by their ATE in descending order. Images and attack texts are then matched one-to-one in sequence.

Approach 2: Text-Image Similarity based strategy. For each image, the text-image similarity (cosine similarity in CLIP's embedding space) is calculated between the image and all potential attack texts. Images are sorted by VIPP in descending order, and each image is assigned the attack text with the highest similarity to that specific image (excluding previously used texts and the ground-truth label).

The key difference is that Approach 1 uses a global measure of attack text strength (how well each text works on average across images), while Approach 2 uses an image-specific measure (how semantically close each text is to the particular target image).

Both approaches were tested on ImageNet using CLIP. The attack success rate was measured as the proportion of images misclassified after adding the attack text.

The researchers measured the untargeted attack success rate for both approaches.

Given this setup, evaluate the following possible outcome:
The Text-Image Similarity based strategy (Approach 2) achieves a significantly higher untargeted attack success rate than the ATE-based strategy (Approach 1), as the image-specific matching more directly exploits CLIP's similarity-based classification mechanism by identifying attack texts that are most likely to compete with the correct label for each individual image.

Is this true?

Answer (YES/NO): YES